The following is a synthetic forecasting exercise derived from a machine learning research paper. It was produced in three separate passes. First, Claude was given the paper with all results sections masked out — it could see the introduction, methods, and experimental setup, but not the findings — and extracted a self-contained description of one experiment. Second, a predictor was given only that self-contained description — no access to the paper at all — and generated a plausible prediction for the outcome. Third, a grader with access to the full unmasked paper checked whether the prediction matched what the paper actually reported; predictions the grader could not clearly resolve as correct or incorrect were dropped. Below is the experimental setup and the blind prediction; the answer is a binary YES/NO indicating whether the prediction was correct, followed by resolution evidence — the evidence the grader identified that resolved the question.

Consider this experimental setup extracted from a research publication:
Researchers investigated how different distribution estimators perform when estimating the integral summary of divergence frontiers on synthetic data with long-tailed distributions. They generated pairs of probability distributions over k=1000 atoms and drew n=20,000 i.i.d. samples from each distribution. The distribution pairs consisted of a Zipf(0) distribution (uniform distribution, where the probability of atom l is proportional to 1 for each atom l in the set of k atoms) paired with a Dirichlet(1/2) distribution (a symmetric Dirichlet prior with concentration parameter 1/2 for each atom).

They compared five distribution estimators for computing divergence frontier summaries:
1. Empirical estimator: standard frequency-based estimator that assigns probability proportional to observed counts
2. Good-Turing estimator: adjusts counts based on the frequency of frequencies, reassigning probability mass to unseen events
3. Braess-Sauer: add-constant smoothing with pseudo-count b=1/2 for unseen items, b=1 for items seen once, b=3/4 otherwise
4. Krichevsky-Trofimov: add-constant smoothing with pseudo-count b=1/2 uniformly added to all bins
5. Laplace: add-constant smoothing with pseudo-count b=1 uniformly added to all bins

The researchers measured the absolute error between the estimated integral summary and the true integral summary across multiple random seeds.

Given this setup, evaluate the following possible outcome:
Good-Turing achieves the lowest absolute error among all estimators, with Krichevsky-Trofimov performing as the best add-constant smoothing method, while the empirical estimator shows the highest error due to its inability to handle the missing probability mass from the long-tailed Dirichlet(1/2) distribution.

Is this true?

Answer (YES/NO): NO